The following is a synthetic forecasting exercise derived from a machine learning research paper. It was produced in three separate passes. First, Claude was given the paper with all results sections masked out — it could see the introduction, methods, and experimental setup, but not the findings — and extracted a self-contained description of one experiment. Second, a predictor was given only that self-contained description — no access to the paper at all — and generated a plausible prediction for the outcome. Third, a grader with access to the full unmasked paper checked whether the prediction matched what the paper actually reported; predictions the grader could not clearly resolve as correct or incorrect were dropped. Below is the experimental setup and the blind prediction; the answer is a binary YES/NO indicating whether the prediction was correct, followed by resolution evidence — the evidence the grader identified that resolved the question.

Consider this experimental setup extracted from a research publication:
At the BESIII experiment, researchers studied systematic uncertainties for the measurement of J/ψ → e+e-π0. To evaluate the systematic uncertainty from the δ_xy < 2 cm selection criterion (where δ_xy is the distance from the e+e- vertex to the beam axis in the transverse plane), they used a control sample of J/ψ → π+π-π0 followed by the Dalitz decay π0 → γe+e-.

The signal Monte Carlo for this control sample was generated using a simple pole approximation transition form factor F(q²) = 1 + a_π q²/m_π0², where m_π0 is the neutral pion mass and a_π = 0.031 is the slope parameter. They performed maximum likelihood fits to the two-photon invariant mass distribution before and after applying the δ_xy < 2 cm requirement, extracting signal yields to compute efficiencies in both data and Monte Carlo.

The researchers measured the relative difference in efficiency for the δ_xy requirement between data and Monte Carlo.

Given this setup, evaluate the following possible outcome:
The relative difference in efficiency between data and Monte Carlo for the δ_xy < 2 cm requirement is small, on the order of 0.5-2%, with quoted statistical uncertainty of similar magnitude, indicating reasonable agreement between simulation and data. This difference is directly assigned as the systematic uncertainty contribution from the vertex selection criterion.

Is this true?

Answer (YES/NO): NO